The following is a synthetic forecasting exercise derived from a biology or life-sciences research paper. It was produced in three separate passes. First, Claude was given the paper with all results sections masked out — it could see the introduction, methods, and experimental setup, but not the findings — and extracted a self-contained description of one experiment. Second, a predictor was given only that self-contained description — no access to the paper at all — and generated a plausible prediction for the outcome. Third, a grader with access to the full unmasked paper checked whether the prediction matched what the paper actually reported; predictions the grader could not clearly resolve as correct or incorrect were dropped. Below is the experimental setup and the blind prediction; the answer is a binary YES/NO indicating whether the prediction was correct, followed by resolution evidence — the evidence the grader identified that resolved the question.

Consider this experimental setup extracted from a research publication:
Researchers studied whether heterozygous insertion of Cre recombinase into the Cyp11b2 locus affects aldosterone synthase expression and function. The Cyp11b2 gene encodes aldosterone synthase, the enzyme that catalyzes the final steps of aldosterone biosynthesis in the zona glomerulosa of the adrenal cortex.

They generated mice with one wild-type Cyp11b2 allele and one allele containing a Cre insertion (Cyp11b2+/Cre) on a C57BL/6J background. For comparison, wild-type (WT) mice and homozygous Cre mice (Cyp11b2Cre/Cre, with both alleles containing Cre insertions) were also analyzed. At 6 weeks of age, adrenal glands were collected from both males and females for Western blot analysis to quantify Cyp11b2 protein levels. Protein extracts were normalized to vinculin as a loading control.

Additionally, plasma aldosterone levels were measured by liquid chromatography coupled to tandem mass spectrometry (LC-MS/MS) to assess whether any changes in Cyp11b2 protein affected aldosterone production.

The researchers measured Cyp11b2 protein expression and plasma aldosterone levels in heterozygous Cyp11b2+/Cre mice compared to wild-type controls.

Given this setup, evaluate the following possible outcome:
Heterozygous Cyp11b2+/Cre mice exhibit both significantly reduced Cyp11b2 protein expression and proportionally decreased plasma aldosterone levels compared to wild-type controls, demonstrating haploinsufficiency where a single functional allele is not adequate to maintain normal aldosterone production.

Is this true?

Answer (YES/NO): NO